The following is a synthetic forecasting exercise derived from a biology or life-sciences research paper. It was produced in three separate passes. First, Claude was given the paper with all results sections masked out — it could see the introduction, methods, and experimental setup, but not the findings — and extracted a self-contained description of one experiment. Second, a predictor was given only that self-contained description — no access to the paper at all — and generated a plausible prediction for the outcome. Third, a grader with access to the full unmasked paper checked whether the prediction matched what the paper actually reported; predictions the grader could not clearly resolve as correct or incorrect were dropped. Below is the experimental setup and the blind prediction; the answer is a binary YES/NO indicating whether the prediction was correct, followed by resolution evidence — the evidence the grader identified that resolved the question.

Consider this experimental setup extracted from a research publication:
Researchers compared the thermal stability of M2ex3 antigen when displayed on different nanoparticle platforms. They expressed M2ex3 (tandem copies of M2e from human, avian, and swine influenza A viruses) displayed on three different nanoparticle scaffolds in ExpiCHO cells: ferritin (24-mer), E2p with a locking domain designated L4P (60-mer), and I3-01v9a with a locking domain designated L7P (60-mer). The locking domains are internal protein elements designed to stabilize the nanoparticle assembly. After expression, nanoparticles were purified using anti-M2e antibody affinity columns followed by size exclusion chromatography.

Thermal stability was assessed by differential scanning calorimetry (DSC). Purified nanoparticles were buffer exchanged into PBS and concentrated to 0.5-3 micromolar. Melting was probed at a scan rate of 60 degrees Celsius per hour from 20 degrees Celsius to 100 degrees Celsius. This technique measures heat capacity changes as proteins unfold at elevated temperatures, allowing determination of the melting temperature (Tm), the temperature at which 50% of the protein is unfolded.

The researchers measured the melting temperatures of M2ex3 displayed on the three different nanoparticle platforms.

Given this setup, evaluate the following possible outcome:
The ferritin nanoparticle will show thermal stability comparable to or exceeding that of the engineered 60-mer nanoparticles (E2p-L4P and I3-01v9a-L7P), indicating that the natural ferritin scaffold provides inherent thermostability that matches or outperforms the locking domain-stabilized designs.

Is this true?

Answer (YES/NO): NO